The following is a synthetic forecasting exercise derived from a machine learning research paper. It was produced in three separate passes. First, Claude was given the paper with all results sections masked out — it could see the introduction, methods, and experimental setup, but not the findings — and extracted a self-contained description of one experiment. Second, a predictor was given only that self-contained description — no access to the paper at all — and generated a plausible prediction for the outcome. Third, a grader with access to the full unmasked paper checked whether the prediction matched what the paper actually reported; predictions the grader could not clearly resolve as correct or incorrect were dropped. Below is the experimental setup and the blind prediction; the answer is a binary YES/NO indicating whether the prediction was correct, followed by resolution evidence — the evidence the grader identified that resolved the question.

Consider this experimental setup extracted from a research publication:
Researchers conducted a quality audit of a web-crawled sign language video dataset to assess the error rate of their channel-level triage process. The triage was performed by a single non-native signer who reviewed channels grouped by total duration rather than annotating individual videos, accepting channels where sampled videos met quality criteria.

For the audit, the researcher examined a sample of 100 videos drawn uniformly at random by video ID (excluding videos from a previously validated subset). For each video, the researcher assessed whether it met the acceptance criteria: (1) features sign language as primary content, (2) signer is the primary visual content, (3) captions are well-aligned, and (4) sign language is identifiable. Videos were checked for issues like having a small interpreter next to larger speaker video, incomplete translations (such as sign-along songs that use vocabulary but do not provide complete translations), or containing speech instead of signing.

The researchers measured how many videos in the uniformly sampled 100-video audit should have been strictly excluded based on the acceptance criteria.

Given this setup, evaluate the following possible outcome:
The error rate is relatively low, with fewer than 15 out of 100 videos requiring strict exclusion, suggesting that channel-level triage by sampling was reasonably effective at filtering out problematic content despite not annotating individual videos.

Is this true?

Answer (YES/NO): YES